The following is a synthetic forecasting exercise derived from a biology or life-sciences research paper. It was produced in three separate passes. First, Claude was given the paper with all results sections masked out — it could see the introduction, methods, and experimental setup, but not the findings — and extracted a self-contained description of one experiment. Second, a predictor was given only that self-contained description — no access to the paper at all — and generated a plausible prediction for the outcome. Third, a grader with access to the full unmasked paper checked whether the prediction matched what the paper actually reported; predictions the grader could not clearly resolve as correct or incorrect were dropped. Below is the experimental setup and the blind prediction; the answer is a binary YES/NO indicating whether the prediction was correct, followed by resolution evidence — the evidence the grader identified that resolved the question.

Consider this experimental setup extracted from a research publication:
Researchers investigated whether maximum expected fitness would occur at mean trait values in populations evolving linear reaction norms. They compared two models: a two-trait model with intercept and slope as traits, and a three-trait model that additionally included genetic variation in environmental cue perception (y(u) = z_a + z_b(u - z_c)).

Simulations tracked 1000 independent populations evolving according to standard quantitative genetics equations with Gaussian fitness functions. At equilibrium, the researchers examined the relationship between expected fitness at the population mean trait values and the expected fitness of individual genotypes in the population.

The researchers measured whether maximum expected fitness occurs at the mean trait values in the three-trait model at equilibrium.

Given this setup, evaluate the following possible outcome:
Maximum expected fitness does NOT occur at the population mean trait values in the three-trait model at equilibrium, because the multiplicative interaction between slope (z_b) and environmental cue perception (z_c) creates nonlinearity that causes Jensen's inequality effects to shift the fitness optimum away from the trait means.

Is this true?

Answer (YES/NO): YES